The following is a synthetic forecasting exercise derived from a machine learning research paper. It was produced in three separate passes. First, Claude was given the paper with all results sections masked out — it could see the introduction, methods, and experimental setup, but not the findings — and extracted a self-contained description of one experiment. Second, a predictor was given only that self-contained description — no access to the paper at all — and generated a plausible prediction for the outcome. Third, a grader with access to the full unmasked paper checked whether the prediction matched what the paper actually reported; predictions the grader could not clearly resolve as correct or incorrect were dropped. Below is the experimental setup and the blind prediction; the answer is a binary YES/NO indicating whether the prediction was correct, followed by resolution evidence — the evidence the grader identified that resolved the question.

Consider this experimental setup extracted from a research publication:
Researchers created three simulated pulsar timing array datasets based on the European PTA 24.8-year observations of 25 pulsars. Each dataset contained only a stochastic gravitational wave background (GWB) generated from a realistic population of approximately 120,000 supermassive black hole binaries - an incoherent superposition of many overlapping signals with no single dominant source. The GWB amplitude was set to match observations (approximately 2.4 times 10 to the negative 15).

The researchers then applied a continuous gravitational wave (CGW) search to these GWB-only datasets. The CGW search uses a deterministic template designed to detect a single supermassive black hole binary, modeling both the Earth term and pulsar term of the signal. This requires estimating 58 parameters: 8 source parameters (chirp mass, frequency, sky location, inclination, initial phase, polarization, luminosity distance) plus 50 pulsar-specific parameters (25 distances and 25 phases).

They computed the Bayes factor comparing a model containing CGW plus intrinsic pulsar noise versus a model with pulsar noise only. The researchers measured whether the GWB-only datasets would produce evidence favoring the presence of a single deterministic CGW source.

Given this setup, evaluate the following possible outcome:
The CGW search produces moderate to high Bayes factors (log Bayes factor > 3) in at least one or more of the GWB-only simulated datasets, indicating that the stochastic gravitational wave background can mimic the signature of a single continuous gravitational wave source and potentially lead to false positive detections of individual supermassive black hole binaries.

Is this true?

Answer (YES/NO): YES